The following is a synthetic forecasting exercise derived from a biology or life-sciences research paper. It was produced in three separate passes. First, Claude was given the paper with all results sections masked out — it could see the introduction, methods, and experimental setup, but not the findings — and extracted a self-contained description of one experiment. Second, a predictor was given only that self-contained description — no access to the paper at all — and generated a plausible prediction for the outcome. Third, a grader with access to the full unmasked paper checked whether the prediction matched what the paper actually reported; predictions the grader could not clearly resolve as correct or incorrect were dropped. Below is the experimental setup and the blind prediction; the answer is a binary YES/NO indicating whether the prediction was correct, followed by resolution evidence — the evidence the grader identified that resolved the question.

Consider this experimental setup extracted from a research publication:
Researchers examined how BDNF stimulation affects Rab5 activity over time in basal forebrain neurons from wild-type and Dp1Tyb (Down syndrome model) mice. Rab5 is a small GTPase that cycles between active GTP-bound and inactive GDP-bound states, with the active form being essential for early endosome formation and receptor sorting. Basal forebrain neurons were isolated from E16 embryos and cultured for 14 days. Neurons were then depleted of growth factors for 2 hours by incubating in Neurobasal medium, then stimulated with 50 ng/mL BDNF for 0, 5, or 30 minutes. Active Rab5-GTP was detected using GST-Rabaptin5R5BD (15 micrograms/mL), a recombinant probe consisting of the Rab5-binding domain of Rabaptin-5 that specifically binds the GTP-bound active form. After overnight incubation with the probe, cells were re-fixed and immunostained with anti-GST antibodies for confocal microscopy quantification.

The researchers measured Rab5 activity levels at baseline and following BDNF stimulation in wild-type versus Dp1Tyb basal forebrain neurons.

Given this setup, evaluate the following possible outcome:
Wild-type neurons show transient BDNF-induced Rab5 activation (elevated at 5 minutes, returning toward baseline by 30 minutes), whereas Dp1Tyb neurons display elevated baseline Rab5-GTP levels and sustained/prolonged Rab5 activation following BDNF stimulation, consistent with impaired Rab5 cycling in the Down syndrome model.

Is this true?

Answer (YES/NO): NO